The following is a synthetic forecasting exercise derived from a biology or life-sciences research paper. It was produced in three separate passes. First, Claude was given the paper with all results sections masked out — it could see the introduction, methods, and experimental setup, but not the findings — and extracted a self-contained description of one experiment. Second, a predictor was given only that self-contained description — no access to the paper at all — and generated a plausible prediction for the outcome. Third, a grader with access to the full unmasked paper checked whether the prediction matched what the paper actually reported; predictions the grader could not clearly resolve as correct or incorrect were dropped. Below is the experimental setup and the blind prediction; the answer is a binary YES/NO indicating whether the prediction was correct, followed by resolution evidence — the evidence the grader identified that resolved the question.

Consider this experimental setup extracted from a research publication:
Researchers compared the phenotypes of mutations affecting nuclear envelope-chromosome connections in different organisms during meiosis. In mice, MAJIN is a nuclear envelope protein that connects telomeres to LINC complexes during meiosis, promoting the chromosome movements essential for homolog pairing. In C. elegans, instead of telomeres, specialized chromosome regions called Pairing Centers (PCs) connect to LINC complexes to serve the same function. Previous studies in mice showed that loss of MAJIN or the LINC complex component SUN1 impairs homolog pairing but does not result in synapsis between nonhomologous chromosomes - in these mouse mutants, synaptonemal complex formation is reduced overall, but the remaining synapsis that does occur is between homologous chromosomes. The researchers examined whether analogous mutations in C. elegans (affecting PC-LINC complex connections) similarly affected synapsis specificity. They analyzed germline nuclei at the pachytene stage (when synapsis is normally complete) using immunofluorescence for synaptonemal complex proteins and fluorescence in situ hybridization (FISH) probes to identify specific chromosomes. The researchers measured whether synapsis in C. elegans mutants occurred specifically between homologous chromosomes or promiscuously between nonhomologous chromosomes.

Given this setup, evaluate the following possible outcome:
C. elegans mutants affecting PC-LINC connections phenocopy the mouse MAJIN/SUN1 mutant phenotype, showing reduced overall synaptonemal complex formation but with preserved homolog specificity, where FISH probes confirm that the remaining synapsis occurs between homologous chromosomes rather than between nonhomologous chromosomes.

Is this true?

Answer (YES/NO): NO